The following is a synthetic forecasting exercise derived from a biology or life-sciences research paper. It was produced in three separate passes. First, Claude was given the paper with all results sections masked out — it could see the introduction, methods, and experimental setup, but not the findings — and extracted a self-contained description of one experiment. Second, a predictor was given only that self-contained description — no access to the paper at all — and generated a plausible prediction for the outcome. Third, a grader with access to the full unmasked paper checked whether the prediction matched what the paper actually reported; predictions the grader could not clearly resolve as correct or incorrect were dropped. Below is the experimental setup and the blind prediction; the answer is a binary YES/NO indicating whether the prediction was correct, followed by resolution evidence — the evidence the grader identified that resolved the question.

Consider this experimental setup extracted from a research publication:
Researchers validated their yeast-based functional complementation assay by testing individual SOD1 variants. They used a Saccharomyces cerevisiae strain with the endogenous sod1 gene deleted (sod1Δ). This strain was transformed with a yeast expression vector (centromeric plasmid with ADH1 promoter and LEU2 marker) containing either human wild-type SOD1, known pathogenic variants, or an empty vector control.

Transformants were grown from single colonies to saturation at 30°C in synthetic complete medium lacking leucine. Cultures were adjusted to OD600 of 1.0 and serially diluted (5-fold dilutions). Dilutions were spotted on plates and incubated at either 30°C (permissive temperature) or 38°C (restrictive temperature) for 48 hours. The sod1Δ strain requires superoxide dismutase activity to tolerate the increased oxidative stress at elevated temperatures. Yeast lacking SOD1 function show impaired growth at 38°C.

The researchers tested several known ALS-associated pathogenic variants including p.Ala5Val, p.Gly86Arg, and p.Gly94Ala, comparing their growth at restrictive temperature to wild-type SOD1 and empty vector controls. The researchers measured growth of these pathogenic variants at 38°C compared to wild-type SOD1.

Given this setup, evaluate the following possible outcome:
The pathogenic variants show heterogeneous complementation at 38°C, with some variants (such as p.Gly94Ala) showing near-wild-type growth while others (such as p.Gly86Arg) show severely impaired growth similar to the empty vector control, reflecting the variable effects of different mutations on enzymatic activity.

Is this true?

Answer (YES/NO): NO